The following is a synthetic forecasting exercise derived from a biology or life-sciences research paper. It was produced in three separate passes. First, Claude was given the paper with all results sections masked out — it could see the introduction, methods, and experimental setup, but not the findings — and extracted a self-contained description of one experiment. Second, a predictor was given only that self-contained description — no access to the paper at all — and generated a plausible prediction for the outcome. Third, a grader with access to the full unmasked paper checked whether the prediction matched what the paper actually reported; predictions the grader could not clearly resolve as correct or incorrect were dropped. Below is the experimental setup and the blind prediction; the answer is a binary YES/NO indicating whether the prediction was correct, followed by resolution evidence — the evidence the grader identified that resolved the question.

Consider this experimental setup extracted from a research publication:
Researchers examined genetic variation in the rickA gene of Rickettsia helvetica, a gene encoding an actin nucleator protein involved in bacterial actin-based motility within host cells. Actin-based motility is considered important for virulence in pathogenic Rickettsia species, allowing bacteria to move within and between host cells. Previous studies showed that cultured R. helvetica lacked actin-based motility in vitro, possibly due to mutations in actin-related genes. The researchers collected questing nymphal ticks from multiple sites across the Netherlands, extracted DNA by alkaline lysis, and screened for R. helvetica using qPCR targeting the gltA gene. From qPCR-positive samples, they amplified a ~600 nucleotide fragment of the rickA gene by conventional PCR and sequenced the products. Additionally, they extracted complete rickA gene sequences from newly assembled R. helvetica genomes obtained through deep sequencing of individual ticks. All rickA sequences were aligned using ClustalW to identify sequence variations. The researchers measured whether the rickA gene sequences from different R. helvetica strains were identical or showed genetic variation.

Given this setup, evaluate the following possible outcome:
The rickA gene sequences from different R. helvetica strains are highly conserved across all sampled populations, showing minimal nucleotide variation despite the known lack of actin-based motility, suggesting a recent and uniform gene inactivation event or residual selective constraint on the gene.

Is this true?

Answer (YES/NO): NO